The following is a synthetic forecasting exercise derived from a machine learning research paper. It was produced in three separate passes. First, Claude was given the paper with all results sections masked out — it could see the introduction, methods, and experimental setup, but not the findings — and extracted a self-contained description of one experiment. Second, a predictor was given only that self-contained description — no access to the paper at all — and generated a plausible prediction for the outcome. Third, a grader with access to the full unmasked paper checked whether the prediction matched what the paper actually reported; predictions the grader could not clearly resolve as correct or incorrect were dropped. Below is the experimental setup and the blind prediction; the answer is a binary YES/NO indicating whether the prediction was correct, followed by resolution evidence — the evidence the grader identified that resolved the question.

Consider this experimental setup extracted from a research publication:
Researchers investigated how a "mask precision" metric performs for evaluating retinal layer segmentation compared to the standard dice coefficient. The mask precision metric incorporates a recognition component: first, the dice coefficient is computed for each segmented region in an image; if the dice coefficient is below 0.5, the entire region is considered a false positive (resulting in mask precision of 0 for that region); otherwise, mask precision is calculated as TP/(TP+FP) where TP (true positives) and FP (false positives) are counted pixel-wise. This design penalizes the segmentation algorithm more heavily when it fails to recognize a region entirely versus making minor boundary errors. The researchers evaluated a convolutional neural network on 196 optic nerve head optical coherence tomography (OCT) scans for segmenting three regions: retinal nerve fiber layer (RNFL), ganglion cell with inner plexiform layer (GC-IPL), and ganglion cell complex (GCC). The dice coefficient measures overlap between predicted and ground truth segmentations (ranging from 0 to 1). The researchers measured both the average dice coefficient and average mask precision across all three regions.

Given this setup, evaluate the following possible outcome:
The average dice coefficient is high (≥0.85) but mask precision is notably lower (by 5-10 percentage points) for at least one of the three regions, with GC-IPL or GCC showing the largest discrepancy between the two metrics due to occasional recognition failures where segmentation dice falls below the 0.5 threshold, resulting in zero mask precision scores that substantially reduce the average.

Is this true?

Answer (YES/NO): YES